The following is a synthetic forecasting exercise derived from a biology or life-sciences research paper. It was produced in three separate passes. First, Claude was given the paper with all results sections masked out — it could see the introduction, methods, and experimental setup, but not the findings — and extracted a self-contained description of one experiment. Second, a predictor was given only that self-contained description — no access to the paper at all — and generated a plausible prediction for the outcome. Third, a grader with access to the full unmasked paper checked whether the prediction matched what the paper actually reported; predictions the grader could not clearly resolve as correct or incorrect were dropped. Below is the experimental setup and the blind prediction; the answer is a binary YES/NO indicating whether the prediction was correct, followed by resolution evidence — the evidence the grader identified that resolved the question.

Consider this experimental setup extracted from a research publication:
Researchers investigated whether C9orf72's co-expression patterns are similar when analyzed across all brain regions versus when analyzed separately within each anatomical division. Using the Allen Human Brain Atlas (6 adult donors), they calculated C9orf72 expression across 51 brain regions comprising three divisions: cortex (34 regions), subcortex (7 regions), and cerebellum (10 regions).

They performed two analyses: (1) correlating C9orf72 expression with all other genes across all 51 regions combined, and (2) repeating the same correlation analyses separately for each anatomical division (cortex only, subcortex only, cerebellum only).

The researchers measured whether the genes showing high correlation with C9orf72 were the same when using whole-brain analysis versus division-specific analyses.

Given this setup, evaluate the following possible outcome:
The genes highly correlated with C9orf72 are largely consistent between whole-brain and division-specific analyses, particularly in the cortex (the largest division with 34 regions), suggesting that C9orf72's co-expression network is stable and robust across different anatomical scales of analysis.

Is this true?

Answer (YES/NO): YES